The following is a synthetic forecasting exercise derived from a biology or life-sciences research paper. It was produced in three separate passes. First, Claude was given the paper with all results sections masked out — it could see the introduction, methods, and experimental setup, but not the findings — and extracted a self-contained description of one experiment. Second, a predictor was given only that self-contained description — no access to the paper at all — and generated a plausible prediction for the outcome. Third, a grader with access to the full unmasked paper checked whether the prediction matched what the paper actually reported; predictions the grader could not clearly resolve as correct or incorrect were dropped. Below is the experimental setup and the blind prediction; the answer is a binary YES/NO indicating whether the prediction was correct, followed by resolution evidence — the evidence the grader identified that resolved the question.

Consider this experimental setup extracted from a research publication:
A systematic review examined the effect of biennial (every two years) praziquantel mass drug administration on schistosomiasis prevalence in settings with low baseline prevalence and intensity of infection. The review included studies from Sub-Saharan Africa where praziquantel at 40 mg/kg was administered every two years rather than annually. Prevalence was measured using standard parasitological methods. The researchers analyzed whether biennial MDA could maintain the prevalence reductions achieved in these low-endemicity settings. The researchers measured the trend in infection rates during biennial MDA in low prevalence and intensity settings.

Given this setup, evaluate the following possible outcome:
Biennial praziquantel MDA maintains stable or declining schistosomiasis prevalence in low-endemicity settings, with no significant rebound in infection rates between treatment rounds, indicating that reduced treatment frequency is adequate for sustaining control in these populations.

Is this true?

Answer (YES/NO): NO